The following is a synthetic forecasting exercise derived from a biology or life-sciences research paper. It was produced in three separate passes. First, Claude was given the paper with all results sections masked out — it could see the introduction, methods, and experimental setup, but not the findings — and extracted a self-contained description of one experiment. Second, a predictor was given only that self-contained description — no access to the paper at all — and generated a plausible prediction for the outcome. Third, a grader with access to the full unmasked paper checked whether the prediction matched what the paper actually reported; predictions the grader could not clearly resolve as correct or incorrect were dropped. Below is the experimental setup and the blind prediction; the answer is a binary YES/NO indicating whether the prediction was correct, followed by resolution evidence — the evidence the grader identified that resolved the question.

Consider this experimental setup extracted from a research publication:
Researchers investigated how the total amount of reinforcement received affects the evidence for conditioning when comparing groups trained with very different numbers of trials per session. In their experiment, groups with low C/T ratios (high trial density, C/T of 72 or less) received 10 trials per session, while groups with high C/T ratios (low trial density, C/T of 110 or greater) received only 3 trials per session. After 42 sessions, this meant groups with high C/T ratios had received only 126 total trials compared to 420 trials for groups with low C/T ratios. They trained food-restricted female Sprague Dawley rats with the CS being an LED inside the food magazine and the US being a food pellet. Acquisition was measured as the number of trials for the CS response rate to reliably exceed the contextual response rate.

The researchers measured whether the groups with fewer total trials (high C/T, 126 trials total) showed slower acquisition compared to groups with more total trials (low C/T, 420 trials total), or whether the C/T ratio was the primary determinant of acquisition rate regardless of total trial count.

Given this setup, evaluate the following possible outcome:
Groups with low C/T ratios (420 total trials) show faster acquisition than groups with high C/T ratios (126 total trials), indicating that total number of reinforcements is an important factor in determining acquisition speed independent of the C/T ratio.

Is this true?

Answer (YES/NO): NO